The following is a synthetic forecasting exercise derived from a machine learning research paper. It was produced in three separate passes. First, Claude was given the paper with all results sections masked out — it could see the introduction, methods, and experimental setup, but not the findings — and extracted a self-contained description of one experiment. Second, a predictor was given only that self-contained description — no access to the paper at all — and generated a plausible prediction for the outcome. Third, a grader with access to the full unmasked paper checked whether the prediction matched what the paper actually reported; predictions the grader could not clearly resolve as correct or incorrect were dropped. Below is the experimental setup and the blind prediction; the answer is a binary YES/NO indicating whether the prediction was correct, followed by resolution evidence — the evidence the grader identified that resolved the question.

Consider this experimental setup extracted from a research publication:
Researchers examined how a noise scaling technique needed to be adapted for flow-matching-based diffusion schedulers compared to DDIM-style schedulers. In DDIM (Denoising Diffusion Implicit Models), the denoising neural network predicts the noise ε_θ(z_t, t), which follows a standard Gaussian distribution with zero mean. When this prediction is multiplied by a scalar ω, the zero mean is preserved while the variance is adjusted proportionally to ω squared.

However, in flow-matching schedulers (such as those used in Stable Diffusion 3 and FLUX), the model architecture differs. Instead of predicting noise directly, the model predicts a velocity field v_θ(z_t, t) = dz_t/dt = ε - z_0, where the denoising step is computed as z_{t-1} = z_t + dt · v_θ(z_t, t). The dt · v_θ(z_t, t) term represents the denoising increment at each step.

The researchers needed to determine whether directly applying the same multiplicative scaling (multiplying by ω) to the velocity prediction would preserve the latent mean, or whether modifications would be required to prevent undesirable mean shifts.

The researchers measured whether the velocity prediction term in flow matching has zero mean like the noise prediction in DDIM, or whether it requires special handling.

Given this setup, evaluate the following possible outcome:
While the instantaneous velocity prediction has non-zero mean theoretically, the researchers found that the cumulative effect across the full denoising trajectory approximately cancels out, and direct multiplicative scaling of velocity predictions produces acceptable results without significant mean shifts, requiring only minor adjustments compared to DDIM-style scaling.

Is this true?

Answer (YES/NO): NO